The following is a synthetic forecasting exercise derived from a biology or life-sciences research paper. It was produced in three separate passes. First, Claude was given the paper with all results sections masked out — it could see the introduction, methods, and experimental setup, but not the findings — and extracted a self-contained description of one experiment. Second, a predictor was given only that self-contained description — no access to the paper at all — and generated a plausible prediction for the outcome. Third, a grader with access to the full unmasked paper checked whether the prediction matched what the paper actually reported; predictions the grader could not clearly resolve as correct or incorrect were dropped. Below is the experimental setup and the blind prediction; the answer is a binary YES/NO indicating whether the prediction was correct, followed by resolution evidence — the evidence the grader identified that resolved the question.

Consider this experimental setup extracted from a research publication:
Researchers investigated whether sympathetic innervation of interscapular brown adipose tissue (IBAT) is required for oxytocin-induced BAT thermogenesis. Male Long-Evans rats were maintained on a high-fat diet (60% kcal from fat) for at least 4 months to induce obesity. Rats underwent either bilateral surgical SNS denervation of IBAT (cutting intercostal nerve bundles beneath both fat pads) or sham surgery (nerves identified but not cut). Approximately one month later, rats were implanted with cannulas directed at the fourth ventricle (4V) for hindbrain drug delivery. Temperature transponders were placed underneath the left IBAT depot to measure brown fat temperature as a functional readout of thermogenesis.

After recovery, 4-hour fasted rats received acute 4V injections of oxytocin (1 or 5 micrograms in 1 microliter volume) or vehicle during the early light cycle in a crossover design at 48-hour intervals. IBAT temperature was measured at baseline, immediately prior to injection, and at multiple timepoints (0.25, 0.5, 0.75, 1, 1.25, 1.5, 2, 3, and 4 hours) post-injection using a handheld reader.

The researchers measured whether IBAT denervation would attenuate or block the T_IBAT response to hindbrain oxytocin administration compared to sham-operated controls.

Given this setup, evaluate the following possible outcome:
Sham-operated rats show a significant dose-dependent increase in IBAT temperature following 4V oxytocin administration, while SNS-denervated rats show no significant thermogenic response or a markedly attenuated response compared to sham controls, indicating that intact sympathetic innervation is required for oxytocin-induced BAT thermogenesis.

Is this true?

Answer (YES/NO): NO